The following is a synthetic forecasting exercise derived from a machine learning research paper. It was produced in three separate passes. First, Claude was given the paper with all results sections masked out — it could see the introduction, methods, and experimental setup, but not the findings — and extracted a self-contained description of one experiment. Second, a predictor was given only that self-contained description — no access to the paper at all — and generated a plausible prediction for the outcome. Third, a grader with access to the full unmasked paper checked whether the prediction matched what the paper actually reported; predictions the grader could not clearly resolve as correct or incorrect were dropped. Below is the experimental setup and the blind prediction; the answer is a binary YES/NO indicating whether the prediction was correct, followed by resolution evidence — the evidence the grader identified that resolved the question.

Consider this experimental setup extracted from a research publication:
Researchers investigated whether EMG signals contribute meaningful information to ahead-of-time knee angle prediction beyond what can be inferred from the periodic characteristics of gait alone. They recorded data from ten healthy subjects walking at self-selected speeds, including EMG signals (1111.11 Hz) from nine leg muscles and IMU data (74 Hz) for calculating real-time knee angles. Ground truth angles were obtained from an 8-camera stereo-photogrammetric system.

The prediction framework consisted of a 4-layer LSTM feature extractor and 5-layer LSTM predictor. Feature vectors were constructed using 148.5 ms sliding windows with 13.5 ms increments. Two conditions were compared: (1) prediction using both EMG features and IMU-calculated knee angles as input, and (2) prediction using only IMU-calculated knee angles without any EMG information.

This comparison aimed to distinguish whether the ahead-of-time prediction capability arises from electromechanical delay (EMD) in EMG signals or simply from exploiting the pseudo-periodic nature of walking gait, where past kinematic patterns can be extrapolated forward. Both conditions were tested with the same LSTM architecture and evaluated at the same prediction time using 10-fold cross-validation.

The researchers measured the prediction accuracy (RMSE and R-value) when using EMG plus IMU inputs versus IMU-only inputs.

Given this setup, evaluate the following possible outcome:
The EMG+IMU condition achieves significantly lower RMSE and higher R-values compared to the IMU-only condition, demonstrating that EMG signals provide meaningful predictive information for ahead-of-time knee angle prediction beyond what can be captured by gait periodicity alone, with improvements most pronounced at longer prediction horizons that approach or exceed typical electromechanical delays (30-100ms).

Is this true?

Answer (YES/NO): NO